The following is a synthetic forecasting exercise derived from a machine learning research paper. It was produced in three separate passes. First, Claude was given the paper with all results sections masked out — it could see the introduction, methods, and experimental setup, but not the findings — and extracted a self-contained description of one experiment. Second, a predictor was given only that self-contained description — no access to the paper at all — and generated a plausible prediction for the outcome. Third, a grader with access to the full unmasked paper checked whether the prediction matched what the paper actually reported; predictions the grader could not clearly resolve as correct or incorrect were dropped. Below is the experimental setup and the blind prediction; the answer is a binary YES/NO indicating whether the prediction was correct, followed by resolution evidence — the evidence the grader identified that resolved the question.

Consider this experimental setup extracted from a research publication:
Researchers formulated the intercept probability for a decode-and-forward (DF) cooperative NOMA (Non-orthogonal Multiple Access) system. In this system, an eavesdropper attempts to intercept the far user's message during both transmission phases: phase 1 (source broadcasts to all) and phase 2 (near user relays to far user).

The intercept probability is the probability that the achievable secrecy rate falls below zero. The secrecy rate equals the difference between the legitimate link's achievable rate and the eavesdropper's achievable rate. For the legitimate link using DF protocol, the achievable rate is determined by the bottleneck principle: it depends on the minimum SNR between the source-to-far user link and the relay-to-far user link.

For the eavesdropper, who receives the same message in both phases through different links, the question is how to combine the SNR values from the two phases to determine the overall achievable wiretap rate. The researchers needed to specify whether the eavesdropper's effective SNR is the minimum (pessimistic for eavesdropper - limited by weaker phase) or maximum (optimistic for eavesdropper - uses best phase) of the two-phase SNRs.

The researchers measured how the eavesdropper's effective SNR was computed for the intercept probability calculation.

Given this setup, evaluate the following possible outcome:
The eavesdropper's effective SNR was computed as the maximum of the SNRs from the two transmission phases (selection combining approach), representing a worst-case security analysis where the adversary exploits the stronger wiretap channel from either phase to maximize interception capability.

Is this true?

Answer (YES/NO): YES